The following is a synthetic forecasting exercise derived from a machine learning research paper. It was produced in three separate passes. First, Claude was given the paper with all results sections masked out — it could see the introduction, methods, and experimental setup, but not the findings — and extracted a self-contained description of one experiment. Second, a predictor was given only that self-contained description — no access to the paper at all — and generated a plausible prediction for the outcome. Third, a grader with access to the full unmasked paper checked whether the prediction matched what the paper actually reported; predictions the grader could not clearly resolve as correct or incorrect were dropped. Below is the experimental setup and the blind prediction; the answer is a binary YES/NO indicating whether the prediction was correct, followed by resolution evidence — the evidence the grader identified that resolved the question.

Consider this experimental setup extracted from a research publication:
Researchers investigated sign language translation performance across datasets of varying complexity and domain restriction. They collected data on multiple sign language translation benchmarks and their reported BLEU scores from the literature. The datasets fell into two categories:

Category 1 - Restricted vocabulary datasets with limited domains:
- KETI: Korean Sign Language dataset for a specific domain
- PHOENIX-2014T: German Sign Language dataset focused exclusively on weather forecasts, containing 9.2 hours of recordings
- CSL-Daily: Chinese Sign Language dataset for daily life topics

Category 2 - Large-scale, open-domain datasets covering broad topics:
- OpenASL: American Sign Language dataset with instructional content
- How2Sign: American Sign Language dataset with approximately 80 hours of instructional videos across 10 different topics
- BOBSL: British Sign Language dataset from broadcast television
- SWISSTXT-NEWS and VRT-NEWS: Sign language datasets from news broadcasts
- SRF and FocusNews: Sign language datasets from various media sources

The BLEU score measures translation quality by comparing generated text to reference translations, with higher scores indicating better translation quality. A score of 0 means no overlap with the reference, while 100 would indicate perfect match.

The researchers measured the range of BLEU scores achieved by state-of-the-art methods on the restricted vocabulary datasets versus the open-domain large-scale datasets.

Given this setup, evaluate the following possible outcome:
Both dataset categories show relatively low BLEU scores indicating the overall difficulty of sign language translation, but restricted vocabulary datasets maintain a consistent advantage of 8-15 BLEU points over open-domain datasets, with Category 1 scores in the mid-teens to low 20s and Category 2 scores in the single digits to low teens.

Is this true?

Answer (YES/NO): NO